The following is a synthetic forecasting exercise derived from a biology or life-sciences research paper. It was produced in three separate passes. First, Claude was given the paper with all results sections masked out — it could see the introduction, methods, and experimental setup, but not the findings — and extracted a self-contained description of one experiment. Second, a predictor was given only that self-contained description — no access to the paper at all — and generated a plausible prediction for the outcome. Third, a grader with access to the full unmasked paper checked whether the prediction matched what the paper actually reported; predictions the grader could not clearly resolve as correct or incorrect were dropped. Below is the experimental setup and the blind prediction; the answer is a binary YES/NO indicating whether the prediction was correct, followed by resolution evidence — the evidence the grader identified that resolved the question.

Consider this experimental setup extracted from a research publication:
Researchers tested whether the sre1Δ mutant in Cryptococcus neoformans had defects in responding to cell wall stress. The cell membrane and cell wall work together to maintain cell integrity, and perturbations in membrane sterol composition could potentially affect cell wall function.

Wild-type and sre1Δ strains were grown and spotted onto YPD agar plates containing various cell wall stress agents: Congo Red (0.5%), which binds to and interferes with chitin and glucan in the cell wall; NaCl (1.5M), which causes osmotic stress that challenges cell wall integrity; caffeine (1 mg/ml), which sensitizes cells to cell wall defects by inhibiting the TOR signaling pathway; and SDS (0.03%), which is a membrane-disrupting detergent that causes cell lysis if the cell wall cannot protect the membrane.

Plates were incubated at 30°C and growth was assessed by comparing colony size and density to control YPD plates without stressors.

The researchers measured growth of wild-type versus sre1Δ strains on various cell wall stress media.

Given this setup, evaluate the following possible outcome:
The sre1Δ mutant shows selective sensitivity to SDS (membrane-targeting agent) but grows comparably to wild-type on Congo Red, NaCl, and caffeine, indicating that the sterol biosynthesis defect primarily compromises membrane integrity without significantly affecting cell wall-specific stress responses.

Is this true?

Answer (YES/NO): NO